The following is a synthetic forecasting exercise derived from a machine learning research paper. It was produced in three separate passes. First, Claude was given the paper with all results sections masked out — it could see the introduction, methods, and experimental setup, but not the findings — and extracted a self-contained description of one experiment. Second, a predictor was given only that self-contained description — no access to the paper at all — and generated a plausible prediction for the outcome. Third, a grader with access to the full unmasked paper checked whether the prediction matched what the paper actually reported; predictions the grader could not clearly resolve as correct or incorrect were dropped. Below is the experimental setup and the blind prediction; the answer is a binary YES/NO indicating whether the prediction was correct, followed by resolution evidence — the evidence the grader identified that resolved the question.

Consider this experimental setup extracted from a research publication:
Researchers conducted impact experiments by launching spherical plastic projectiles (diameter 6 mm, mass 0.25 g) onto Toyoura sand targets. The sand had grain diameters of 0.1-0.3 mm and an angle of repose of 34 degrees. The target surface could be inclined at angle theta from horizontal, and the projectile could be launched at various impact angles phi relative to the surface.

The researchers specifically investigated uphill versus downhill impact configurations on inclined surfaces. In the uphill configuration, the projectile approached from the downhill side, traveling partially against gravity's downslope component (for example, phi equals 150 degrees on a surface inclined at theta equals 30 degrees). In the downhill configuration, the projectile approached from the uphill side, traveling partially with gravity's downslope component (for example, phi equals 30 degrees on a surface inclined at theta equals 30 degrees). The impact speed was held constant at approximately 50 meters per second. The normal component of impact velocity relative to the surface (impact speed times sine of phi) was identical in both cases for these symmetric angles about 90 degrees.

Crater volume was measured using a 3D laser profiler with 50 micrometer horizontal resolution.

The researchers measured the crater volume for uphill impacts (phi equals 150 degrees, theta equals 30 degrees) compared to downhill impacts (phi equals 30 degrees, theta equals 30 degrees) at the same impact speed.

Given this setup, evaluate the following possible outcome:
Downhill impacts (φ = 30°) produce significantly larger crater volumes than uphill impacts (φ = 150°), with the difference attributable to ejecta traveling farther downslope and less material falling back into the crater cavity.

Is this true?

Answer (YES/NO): NO